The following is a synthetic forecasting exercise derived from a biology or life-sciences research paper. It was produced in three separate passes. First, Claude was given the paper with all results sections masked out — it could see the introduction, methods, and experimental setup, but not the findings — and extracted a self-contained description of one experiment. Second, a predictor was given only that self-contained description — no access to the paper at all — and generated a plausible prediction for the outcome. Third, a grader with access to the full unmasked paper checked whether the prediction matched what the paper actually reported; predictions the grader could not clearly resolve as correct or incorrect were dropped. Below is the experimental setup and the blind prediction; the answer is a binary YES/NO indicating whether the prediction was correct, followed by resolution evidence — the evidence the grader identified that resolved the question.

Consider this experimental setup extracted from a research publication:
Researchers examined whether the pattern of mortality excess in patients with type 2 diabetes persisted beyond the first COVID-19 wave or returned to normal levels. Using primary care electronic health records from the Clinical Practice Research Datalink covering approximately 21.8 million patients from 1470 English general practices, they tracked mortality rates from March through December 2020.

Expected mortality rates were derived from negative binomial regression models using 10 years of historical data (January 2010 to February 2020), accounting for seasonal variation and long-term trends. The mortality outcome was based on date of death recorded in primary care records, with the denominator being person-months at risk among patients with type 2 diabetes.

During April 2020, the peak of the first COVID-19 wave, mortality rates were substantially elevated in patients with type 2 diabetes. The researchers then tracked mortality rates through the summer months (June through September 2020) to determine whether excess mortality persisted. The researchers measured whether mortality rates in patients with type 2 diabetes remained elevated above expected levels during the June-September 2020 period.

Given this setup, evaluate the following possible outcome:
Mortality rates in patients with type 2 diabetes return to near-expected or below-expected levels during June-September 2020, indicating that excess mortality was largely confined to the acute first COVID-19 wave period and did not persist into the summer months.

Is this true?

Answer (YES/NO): YES